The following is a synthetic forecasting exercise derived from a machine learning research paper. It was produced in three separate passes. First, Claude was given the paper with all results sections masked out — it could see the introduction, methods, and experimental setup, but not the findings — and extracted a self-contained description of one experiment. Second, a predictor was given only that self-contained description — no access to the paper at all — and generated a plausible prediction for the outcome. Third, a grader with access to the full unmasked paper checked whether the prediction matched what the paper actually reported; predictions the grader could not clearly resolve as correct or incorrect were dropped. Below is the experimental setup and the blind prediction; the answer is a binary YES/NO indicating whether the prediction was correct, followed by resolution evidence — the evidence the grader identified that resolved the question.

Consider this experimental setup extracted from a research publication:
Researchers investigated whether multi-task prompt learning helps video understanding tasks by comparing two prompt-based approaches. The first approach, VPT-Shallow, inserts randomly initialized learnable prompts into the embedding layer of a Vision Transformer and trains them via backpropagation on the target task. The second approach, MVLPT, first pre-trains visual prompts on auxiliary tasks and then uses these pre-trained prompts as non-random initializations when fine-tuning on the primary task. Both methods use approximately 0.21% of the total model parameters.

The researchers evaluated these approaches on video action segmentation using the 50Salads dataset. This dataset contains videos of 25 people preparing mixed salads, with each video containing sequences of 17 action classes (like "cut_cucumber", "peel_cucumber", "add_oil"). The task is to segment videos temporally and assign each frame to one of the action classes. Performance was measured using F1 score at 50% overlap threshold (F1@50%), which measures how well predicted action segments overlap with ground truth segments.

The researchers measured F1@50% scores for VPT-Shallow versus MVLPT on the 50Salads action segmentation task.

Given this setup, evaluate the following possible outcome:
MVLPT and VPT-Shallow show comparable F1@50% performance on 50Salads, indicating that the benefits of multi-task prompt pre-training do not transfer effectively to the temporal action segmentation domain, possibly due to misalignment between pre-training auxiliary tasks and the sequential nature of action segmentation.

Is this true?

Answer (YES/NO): YES